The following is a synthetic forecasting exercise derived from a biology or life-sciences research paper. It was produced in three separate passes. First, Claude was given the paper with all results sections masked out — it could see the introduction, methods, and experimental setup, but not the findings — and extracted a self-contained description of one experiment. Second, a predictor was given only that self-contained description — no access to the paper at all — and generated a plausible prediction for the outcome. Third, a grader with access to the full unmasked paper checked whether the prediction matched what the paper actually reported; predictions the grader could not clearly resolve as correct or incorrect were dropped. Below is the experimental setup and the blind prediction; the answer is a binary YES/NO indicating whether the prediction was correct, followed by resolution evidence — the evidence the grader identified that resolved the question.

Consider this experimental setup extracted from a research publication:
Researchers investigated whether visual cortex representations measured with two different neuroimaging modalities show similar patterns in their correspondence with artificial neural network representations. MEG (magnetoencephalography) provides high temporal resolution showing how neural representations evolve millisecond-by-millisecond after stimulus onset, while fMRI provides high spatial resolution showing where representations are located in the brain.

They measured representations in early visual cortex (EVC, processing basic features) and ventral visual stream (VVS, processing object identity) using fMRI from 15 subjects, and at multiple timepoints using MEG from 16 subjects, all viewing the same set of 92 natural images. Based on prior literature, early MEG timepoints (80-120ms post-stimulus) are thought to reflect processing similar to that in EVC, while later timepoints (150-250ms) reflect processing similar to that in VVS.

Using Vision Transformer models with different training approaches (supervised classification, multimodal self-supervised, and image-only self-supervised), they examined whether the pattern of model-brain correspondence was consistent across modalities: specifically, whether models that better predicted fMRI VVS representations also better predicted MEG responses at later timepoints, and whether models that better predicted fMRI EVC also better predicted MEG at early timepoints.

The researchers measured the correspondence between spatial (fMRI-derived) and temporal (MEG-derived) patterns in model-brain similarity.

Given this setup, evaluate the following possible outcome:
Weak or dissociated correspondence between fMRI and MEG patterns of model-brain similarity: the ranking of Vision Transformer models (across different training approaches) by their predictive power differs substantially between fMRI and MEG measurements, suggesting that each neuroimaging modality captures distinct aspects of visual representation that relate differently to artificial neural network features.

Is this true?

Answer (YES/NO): YES